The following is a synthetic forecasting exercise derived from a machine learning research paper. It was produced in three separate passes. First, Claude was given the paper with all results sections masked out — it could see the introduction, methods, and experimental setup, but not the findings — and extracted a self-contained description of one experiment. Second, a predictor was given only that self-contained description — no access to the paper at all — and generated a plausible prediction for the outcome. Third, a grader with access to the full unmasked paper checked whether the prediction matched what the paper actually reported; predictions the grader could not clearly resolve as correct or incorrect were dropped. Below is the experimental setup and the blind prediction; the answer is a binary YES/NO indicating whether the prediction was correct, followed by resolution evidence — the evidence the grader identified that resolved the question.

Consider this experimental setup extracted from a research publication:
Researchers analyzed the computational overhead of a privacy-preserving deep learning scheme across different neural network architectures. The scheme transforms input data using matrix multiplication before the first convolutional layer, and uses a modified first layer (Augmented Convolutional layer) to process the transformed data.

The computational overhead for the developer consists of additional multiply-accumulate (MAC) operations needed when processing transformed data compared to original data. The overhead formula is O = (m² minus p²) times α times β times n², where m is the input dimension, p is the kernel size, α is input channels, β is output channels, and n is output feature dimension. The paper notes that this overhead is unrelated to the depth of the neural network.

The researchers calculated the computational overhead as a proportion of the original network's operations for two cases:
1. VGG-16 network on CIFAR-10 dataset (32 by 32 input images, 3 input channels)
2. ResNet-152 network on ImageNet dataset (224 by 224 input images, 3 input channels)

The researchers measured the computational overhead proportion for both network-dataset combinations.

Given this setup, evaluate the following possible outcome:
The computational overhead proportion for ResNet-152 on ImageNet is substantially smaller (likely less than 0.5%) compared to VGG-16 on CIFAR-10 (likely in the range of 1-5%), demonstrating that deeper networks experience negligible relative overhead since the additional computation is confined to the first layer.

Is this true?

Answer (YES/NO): NO